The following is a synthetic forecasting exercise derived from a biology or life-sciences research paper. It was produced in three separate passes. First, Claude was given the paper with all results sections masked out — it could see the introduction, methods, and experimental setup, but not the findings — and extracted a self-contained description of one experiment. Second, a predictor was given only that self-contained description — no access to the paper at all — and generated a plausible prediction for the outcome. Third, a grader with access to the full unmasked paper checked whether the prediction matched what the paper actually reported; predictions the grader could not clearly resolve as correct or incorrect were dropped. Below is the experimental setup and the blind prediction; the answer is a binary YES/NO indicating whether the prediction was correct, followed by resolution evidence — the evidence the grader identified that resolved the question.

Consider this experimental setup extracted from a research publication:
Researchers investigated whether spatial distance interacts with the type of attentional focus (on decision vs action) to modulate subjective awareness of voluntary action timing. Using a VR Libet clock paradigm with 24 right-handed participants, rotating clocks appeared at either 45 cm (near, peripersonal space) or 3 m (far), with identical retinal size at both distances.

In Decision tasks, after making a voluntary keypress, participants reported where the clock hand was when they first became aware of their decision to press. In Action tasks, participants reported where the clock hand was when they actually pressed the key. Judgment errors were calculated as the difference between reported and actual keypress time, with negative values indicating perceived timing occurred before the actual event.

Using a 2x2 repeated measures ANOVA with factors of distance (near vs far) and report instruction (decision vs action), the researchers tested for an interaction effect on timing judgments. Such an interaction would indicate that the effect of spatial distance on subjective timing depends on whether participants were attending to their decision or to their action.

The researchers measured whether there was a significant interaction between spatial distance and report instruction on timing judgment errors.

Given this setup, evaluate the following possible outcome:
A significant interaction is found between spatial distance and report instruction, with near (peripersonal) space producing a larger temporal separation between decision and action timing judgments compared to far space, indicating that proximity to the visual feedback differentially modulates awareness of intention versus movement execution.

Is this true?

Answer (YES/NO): NO